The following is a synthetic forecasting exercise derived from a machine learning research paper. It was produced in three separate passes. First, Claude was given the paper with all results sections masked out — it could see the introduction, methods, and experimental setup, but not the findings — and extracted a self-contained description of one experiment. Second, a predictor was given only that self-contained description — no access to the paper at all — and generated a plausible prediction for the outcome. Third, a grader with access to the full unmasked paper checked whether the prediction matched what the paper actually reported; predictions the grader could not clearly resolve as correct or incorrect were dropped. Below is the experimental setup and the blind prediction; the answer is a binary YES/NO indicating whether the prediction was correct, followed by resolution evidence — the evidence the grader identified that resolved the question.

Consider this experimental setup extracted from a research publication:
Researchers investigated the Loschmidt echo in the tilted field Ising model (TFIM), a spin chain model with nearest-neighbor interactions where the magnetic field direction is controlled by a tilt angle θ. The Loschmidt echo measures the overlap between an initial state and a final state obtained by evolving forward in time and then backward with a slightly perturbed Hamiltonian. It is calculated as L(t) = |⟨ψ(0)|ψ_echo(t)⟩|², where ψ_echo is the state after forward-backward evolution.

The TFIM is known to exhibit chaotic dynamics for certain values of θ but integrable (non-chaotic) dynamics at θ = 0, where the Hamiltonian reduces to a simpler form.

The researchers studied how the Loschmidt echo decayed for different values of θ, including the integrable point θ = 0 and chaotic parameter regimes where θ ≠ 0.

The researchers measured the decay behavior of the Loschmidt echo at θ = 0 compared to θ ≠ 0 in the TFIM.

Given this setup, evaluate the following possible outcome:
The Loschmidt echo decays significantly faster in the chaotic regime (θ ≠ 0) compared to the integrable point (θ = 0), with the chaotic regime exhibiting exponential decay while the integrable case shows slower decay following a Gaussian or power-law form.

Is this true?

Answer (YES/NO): NO